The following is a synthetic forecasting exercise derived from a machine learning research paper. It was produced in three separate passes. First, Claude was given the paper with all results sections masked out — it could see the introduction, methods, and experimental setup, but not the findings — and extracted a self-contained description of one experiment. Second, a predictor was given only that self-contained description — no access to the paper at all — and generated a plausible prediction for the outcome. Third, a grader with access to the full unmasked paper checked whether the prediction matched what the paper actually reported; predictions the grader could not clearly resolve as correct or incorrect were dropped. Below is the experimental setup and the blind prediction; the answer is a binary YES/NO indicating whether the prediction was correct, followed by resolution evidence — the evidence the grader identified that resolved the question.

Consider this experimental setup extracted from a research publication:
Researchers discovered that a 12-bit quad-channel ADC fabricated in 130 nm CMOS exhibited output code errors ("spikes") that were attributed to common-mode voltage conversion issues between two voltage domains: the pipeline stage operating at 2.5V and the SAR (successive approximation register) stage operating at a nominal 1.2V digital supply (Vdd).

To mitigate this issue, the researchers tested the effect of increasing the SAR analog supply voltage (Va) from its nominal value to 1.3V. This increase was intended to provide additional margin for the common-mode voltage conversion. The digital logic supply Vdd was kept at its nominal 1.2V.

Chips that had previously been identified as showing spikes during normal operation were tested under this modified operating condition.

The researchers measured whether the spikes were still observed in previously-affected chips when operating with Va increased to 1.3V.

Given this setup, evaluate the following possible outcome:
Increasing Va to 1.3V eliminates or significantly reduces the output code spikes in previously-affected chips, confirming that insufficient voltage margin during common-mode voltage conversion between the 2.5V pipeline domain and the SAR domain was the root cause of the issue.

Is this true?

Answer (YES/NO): YES